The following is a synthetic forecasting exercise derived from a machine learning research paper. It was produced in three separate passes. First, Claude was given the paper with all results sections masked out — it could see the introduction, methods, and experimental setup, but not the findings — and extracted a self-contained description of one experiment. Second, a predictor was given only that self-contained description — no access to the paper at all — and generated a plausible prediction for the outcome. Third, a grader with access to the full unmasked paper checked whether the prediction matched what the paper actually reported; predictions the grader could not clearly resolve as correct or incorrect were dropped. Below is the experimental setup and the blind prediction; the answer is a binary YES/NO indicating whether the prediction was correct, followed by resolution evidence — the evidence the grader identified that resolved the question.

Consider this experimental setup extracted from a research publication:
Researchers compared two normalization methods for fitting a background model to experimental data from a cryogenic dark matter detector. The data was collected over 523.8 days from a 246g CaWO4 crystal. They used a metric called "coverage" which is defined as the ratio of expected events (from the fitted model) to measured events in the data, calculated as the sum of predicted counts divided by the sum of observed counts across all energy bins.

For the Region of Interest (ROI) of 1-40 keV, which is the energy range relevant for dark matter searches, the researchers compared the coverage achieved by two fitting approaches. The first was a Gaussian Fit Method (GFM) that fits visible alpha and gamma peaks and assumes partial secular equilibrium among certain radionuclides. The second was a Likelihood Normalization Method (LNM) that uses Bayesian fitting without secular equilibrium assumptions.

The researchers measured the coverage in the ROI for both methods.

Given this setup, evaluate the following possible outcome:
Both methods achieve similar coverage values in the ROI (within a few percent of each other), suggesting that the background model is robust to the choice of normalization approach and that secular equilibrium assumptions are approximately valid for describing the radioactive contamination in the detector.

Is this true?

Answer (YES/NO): NO